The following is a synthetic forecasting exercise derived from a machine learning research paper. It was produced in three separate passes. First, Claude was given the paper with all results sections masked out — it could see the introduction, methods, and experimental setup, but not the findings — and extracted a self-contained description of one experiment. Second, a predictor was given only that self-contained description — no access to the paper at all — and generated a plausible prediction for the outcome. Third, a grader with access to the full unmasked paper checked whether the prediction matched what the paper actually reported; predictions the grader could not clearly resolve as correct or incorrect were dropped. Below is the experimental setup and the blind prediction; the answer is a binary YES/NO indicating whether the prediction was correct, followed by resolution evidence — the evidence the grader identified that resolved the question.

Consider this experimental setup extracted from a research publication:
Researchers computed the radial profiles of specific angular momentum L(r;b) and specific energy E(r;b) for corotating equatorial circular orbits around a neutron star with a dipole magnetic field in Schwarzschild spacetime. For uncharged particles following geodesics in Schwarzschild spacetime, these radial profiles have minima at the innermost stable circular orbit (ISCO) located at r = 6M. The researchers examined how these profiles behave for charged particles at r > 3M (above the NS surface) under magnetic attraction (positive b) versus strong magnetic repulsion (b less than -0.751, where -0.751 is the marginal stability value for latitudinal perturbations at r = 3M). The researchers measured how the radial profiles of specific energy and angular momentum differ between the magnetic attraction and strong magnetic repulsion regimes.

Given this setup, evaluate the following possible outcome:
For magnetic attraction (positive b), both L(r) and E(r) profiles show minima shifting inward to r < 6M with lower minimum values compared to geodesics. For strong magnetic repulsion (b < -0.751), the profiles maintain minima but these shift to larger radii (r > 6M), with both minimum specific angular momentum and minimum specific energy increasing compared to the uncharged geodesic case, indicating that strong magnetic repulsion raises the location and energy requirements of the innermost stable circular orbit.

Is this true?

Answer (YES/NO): NO